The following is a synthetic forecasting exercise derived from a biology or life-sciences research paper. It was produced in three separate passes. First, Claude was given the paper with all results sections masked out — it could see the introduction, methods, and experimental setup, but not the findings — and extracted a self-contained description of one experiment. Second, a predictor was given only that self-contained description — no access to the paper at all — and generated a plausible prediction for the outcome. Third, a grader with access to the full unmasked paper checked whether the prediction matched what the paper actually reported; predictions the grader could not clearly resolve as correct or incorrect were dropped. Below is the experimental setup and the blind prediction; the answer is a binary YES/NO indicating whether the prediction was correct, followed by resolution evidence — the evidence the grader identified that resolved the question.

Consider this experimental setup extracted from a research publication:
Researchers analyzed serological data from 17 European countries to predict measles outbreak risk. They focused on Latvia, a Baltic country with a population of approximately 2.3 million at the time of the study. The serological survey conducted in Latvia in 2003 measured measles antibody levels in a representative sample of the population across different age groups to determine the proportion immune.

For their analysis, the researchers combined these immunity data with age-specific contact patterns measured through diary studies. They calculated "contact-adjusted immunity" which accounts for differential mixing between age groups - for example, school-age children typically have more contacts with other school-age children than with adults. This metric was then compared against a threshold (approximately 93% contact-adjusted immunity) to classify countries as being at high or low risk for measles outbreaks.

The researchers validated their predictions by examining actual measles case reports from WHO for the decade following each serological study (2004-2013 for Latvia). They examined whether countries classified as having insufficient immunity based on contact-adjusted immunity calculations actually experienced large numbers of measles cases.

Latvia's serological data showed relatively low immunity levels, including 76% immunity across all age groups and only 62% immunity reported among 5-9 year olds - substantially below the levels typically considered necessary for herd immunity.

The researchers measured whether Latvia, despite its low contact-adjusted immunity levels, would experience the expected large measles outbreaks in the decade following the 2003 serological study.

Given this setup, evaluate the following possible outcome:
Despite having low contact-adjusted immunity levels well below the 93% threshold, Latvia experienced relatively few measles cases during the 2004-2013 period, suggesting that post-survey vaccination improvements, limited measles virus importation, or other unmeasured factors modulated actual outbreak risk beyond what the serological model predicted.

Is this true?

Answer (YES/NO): YES